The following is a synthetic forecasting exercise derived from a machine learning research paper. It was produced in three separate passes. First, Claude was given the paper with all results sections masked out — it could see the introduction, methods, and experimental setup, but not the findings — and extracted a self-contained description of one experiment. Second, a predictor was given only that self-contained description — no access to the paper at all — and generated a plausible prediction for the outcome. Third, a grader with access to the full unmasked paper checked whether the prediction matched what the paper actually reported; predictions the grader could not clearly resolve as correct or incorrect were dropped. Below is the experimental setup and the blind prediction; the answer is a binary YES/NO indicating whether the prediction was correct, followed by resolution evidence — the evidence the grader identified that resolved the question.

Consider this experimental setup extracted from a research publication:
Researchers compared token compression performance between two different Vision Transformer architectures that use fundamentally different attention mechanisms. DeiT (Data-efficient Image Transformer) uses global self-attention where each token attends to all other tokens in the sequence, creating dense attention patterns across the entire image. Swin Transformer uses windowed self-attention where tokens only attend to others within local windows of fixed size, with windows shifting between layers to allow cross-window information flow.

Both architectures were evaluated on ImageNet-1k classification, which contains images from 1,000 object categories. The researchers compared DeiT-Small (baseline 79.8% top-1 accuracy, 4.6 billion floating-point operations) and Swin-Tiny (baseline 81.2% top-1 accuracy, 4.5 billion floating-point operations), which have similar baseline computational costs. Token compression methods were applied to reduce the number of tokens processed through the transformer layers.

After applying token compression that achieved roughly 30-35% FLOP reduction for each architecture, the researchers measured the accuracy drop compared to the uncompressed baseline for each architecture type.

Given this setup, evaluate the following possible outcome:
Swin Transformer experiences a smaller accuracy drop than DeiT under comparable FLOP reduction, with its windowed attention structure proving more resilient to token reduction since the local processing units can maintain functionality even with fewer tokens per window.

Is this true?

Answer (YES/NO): NO